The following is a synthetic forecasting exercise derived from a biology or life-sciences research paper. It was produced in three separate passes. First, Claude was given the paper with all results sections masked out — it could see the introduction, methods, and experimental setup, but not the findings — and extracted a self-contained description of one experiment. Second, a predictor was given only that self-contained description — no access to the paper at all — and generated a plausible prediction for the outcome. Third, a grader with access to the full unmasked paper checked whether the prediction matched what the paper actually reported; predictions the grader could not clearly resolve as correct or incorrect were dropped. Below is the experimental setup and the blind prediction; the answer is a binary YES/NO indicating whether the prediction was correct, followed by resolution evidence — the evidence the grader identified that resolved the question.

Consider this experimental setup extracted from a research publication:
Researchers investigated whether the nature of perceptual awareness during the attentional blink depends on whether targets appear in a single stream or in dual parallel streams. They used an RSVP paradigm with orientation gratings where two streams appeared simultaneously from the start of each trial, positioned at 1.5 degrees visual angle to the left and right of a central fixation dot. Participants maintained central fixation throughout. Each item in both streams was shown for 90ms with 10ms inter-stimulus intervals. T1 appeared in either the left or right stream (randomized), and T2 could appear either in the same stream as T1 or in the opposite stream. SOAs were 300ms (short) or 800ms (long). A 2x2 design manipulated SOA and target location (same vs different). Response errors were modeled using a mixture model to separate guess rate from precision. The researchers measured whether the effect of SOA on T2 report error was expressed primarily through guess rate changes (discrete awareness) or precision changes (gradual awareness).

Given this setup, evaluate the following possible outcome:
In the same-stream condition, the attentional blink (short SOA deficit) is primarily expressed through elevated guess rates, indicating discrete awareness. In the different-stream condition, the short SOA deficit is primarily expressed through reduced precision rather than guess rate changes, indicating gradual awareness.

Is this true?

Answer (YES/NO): NO